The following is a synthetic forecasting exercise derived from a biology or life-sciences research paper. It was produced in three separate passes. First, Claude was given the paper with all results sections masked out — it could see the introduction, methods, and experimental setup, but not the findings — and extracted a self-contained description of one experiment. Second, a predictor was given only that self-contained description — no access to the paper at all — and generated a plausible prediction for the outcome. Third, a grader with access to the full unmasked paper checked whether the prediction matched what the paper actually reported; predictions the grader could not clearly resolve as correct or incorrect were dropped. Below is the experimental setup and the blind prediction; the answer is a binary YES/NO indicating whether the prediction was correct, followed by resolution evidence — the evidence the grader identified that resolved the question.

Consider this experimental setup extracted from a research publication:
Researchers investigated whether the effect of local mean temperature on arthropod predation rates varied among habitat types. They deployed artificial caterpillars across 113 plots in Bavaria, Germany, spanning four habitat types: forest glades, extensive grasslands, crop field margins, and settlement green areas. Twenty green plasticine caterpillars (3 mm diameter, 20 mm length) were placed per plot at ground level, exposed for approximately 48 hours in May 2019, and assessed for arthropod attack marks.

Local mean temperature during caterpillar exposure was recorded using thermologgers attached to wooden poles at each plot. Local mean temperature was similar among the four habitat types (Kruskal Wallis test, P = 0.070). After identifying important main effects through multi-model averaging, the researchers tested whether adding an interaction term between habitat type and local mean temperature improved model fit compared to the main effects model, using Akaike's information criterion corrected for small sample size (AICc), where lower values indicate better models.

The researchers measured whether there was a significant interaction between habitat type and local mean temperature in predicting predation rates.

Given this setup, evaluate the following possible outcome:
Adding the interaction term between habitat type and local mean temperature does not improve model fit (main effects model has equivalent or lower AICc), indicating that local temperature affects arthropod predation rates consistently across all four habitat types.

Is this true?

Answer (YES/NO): YES